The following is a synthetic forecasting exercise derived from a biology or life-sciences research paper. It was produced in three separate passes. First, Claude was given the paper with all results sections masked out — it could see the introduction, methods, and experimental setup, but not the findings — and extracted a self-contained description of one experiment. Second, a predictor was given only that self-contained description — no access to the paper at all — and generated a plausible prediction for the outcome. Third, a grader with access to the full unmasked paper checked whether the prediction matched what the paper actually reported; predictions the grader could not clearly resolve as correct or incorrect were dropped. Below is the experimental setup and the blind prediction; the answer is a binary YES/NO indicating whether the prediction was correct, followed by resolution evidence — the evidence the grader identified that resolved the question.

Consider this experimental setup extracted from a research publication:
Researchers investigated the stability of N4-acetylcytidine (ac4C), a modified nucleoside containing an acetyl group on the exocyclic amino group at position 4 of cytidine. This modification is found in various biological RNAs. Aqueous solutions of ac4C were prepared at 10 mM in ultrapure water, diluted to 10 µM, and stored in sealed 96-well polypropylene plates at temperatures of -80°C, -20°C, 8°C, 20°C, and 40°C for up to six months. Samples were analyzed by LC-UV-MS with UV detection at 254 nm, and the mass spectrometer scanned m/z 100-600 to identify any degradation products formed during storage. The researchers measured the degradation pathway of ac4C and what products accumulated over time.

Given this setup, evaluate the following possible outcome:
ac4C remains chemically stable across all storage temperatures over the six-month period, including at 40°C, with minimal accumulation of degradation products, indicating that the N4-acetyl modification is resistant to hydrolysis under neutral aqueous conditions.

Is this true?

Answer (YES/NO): NO